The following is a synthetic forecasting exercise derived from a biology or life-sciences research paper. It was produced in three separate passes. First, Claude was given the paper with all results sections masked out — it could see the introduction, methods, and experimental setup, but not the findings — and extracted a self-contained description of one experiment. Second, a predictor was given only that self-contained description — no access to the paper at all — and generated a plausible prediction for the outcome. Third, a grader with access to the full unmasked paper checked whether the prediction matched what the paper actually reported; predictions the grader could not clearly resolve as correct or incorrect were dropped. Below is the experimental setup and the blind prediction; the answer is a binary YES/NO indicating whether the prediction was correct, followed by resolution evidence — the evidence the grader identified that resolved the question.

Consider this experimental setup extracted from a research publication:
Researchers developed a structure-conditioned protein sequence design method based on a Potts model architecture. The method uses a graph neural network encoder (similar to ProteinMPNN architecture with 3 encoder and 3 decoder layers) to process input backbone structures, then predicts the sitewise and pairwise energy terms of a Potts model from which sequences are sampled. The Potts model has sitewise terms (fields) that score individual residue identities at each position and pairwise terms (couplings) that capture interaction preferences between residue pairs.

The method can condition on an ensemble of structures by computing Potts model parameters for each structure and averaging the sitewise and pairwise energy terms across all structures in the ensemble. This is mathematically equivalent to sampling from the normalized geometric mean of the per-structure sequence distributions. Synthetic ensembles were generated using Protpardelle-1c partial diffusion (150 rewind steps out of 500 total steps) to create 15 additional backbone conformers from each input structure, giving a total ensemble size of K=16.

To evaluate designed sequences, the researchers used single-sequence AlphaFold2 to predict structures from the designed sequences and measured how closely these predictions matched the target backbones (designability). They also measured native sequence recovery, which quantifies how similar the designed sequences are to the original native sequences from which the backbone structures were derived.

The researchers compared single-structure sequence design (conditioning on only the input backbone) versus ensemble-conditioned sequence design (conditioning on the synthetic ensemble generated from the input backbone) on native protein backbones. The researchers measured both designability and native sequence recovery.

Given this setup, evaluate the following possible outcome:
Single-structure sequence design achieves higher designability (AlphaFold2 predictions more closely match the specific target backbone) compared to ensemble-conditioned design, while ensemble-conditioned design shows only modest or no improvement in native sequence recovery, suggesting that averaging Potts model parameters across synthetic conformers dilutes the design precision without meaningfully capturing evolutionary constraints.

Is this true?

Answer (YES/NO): NO